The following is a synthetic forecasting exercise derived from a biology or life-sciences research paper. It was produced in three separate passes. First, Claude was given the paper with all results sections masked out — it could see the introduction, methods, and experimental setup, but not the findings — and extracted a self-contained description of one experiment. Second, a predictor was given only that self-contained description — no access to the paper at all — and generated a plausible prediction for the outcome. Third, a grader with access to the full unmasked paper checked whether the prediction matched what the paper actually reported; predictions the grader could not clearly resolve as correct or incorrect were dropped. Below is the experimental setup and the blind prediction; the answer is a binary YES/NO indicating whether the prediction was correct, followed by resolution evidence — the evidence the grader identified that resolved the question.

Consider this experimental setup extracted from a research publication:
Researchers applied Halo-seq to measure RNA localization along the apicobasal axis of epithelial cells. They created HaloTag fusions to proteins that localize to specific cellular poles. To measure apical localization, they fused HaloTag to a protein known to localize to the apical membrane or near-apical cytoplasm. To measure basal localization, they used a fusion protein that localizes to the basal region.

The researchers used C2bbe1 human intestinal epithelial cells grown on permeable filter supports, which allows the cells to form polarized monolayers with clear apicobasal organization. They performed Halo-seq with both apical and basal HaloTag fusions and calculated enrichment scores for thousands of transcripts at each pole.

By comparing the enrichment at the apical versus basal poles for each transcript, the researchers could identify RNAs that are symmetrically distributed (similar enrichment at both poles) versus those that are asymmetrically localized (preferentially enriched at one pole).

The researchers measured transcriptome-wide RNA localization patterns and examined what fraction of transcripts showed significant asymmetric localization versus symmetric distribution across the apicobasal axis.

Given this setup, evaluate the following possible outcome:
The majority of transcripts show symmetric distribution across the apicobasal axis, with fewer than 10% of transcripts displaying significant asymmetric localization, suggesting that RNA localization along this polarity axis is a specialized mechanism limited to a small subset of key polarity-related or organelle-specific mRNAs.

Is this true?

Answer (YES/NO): NO